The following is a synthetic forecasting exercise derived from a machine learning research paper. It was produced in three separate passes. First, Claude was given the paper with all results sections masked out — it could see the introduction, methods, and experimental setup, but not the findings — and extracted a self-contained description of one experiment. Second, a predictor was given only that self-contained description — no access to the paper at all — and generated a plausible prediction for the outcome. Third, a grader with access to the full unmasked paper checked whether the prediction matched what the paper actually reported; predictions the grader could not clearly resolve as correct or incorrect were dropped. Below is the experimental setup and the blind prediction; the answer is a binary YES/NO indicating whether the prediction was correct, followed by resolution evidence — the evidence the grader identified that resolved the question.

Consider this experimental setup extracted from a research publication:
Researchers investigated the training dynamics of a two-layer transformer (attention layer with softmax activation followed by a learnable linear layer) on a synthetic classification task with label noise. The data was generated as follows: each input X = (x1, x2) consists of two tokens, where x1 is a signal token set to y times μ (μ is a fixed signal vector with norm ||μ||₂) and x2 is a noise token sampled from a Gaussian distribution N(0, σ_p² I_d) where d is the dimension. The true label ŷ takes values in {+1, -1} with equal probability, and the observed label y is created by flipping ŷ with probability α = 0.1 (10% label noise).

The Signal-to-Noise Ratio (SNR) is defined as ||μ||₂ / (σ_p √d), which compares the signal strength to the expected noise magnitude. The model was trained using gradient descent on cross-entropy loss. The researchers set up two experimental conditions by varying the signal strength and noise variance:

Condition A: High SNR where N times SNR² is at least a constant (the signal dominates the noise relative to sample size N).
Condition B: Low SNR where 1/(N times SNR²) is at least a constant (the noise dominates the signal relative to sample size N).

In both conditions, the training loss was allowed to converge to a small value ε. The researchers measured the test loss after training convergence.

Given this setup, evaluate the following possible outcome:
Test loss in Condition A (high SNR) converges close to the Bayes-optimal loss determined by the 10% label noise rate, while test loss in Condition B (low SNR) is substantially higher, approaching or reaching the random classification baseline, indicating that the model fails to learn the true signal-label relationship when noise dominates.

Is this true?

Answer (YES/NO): YES